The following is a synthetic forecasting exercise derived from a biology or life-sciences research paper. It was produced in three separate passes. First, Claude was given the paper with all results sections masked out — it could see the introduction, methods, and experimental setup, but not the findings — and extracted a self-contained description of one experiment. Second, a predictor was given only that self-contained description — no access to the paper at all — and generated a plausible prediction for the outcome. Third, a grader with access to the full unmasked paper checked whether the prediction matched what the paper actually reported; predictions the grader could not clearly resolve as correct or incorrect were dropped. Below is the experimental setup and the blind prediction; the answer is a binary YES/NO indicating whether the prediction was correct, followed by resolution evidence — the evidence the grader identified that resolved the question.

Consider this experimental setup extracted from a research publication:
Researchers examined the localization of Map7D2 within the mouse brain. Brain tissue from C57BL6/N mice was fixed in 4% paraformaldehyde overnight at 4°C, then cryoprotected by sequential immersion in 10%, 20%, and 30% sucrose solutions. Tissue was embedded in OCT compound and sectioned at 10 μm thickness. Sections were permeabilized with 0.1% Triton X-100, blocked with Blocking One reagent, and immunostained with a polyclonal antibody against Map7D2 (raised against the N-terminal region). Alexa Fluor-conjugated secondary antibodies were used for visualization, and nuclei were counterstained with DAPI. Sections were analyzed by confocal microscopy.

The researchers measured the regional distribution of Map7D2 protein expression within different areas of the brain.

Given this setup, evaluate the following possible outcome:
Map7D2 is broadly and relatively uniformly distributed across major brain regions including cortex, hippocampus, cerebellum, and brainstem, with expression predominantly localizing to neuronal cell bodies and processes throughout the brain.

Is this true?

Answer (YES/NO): NO